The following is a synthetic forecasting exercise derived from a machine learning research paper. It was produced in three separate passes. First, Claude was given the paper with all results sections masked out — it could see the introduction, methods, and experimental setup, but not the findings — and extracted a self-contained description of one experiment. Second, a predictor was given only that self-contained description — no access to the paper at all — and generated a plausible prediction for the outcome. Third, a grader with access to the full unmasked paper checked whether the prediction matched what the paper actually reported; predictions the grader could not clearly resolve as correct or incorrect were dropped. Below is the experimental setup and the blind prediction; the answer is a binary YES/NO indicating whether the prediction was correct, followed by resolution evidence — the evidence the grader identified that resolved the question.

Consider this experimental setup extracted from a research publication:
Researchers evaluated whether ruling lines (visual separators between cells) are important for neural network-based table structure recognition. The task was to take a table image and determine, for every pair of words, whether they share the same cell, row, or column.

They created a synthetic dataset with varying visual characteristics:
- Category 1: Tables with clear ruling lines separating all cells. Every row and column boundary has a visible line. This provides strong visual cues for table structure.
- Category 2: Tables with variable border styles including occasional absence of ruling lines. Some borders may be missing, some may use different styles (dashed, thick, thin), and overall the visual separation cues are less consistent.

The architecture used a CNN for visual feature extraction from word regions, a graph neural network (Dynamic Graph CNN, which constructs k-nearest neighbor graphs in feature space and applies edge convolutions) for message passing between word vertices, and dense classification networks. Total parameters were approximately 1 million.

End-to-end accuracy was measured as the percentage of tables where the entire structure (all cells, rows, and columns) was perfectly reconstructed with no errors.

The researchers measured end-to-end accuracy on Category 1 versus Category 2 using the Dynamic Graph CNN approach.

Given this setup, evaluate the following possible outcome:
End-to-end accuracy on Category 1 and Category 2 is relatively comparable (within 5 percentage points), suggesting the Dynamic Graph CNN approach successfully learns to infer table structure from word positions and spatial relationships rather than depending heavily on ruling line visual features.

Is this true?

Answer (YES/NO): YES